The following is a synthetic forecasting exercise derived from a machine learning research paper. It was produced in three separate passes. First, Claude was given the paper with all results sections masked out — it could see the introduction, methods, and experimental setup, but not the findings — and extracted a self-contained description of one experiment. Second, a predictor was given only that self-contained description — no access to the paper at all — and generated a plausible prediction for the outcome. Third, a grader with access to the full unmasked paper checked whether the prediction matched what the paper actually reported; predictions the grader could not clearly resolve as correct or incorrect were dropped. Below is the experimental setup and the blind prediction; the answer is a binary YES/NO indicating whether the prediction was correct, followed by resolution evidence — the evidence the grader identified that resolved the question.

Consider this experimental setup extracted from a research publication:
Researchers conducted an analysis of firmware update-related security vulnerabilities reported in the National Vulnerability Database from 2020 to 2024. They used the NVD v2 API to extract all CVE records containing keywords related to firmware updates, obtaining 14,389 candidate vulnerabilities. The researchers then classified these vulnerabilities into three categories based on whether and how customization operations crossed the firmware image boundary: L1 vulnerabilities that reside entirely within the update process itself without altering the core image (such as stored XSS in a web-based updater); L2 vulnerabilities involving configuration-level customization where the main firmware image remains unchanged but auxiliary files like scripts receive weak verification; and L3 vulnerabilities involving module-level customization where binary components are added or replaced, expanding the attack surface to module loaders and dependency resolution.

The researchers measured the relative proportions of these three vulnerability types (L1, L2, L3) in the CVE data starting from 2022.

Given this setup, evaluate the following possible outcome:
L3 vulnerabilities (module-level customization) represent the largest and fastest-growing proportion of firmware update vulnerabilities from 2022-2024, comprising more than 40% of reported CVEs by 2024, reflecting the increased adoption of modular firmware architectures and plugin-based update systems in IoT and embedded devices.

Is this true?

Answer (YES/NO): NO